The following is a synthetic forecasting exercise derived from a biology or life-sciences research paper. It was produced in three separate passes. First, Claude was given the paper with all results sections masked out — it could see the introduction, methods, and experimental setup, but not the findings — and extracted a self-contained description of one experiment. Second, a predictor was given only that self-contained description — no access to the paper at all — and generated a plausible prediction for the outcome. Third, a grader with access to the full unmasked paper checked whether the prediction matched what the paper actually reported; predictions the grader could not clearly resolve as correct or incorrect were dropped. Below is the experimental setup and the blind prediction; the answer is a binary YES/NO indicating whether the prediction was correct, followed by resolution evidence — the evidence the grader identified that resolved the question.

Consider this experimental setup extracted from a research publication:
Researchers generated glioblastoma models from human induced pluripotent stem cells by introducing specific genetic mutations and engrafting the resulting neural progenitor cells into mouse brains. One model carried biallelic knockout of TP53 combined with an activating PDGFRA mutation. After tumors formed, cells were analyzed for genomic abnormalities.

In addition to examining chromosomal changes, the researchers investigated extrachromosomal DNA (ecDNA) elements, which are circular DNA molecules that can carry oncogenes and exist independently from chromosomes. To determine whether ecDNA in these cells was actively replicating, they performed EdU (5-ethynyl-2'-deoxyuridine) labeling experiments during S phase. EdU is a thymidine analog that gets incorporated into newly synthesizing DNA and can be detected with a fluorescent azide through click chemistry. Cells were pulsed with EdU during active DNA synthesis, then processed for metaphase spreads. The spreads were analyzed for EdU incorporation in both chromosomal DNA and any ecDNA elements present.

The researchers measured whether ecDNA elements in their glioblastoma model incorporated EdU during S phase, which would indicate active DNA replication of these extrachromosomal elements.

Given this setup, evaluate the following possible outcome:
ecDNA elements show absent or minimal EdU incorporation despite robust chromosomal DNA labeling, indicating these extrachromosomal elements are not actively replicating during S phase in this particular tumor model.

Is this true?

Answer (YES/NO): NO